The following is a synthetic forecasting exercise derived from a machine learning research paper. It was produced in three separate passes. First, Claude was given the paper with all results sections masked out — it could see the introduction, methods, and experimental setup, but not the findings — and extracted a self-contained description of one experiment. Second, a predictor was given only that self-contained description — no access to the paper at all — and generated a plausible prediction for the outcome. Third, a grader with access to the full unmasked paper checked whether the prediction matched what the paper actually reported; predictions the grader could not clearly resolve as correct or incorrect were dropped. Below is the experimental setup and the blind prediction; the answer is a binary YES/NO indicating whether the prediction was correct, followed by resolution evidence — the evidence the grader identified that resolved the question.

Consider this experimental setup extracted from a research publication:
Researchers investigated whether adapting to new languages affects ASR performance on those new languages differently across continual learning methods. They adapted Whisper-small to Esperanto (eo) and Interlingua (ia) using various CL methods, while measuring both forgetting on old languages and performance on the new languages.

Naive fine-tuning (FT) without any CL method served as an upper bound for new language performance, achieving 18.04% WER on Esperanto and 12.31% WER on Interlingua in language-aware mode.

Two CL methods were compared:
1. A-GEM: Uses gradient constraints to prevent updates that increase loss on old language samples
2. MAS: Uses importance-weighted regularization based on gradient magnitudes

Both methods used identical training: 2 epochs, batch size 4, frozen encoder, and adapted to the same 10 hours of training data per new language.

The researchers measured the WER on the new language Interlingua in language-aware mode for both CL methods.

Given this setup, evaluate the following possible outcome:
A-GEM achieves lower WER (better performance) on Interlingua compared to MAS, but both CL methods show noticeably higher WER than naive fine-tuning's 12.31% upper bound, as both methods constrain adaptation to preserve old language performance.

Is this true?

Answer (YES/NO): NO